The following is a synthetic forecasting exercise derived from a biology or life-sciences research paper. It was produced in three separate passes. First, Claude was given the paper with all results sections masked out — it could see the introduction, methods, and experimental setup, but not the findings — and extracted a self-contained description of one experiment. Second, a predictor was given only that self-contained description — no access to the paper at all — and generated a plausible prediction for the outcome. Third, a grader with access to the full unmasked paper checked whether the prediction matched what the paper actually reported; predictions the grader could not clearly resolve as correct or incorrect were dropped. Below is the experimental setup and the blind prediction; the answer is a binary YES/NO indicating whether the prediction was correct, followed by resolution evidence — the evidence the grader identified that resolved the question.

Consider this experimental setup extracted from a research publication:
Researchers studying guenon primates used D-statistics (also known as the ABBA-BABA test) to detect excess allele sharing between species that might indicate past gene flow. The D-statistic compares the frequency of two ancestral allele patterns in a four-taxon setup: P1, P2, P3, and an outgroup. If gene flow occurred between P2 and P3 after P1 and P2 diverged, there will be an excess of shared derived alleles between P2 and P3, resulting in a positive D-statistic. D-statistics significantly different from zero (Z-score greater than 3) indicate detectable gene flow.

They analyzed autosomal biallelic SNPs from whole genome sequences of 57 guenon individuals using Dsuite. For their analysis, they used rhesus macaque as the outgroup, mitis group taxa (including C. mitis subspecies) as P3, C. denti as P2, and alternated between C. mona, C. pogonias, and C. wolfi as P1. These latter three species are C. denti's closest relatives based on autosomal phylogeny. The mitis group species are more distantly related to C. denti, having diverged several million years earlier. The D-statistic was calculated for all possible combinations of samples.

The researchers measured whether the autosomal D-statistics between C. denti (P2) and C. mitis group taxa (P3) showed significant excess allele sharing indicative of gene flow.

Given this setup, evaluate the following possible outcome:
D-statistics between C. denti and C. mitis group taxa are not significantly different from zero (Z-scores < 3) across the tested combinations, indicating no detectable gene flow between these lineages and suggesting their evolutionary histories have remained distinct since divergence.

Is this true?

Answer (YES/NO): NO